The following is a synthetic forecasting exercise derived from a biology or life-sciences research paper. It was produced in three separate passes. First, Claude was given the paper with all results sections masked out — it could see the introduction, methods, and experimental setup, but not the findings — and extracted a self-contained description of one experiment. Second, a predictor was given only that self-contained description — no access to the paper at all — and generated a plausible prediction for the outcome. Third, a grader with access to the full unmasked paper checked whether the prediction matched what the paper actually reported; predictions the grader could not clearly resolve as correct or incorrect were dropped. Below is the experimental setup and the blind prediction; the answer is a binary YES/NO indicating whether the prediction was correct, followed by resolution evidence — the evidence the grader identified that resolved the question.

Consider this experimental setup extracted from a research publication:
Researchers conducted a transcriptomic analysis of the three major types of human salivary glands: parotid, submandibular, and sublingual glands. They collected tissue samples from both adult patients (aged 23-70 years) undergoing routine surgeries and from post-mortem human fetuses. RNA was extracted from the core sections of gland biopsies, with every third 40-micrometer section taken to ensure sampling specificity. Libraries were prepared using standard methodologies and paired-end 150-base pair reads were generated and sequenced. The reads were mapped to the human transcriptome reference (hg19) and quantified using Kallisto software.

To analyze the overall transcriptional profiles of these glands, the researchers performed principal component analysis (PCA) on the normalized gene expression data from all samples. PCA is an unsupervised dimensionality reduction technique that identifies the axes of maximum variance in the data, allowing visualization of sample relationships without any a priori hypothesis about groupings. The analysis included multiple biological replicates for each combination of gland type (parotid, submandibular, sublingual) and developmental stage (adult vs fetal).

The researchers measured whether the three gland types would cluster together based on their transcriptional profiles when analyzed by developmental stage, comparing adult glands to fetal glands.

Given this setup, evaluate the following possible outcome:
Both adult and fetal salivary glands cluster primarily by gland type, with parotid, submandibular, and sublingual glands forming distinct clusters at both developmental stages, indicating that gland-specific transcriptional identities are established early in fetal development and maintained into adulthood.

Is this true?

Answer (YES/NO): NO